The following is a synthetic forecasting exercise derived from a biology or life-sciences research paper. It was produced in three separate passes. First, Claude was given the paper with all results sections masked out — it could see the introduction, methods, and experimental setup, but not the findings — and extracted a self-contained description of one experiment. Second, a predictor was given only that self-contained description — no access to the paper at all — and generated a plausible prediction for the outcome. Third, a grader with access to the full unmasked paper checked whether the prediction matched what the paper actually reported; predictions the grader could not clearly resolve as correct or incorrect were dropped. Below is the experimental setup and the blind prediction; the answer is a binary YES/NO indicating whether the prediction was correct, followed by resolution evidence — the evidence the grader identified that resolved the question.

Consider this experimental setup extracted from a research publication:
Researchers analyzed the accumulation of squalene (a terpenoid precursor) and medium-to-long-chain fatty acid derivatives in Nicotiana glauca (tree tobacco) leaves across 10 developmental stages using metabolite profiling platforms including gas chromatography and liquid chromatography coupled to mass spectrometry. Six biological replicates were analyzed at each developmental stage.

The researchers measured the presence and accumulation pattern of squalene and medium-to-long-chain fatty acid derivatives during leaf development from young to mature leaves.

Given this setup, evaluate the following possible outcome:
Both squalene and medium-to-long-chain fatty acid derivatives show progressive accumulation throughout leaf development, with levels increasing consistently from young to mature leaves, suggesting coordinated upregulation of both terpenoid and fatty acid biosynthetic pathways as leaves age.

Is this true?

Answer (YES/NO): NO